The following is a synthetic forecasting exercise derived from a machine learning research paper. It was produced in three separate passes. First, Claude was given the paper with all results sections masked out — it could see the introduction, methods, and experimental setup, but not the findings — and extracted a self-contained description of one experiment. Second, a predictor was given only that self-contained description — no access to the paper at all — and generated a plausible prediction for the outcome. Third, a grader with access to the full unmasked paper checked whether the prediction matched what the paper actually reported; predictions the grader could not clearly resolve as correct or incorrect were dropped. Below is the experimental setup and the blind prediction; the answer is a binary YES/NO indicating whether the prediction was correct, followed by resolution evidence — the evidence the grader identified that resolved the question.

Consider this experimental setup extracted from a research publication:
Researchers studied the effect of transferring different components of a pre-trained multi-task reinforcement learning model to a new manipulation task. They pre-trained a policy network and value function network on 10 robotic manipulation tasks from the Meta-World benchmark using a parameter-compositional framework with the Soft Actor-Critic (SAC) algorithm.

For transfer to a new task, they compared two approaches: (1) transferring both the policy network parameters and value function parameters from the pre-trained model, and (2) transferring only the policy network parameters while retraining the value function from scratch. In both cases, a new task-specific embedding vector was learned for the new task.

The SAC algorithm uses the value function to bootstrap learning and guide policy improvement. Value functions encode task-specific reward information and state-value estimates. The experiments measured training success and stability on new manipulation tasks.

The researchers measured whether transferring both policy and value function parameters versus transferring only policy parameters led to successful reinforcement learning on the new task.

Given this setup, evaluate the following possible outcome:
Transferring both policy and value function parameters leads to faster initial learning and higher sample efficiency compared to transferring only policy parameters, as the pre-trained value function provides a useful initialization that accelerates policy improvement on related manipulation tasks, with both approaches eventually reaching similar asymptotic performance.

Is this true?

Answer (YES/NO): NO